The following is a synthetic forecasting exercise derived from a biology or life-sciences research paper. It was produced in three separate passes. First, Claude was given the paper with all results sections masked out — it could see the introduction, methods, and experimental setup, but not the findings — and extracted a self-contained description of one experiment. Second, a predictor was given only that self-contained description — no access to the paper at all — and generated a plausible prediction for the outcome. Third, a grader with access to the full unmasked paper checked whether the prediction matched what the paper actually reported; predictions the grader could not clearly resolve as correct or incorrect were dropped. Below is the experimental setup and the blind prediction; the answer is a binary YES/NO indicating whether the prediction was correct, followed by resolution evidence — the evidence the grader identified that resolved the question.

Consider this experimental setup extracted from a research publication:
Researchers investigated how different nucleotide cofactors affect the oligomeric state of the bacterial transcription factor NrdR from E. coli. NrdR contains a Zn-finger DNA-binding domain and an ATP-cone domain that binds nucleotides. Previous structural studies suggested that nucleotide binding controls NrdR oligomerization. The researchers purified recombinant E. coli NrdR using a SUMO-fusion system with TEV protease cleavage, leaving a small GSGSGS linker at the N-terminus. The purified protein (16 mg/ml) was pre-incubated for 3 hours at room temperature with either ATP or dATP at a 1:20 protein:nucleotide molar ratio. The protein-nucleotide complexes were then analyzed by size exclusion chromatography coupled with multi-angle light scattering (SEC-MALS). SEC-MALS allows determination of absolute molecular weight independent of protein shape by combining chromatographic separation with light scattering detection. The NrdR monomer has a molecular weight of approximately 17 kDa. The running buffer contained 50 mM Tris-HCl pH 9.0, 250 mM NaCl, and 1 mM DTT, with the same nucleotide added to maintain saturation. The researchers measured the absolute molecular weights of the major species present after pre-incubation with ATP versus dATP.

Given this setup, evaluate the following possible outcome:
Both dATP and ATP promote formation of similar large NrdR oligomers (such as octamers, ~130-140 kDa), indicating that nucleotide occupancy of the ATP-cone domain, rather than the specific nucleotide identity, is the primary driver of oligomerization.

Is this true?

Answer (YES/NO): NO